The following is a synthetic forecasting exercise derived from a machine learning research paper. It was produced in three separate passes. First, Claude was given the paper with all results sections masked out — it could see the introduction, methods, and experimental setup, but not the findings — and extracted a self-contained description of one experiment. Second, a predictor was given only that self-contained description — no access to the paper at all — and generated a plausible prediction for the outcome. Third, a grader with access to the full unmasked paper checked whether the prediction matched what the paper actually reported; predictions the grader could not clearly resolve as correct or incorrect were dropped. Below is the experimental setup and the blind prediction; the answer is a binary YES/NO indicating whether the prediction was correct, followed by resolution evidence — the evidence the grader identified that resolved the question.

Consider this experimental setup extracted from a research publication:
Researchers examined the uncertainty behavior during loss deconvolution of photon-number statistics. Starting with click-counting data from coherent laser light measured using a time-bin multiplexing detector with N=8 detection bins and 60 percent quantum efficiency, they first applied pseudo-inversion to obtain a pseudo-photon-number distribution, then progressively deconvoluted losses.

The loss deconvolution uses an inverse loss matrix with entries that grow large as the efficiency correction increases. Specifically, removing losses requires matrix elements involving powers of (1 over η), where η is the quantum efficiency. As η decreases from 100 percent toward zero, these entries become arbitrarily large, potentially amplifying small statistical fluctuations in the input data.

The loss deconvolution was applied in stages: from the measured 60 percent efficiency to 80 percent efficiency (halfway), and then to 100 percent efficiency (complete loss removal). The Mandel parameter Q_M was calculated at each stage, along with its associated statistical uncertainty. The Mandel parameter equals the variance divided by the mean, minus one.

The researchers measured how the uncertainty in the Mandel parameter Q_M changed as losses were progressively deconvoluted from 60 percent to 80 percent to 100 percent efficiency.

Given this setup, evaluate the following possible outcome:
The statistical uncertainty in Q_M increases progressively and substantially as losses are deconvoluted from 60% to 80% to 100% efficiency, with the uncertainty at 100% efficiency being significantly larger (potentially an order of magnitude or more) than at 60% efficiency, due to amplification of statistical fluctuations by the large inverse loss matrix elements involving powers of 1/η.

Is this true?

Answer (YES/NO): YES